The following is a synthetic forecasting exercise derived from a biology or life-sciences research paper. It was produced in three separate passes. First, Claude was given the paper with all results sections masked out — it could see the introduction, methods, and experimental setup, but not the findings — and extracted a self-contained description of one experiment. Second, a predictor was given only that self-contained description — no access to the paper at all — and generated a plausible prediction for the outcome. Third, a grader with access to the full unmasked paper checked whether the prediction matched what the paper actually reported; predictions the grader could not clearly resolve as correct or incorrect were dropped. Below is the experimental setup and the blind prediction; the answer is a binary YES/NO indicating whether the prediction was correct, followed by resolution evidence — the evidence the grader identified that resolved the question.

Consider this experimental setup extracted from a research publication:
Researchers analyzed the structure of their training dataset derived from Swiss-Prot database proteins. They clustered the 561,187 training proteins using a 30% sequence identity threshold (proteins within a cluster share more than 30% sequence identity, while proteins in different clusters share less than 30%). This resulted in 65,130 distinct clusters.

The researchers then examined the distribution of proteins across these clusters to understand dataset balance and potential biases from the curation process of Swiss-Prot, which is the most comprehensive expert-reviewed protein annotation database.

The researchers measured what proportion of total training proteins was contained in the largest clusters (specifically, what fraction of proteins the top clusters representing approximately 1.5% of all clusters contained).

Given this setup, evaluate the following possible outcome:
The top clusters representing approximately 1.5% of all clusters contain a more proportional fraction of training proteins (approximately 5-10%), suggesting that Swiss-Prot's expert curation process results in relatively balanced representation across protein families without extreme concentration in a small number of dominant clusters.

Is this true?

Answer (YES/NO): NO